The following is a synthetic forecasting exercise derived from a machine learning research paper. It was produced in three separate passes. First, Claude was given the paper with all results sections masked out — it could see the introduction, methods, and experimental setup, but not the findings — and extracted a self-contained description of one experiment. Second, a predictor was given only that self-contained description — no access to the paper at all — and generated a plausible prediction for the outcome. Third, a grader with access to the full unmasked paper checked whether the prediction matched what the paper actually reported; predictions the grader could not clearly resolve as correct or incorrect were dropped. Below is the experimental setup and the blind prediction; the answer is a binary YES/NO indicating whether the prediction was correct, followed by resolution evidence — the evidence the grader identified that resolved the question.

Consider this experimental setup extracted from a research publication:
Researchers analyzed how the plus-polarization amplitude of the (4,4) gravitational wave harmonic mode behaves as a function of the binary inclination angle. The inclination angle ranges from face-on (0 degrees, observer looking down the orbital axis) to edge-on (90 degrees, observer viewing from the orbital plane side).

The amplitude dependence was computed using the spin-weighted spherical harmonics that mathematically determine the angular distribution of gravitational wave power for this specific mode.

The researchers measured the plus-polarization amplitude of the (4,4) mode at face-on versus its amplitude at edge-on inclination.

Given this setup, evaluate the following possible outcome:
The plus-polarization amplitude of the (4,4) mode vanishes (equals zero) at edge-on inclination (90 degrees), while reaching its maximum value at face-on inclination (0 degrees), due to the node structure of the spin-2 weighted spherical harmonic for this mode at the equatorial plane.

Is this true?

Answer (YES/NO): NO